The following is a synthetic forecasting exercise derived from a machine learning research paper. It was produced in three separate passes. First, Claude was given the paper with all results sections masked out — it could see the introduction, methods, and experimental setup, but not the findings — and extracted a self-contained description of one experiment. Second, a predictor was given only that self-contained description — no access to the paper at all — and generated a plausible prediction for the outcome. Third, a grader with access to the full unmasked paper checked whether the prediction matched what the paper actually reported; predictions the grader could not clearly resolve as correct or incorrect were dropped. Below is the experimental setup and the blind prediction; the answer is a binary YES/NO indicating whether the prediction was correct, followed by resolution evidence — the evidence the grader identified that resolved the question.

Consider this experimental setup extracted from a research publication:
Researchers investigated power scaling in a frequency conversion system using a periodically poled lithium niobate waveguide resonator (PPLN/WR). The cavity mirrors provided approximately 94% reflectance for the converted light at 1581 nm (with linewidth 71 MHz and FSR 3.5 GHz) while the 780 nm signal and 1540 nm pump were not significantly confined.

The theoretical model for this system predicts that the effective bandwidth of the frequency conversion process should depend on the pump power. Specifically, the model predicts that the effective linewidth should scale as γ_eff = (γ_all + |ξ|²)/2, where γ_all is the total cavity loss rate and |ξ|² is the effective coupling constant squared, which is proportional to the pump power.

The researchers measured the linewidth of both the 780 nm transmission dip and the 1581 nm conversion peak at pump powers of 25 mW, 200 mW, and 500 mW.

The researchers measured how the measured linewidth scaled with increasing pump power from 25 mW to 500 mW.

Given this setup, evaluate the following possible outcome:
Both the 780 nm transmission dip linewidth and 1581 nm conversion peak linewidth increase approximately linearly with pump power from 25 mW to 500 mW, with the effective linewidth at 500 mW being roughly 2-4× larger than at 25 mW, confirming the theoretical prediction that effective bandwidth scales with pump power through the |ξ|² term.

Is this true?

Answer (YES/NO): YES